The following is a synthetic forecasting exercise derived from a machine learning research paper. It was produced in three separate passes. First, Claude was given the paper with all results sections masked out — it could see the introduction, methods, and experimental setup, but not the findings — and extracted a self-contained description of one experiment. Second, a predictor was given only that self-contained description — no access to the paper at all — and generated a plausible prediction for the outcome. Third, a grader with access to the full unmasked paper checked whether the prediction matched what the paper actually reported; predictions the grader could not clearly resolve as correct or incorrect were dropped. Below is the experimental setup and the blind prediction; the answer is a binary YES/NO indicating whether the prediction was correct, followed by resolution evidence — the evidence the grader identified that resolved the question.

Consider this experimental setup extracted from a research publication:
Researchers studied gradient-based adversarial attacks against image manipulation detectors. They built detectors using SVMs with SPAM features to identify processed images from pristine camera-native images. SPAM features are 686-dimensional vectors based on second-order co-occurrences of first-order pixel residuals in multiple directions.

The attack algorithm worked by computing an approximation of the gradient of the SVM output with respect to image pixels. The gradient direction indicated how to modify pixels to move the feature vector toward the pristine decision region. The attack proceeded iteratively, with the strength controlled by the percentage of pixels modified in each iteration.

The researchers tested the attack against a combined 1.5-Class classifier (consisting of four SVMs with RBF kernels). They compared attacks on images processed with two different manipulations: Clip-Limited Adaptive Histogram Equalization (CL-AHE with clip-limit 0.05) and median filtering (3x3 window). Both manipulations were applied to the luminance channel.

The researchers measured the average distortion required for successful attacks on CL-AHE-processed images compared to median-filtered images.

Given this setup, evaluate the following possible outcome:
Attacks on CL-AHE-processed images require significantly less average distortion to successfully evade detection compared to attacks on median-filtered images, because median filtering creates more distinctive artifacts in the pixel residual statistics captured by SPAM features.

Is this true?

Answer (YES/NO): YES